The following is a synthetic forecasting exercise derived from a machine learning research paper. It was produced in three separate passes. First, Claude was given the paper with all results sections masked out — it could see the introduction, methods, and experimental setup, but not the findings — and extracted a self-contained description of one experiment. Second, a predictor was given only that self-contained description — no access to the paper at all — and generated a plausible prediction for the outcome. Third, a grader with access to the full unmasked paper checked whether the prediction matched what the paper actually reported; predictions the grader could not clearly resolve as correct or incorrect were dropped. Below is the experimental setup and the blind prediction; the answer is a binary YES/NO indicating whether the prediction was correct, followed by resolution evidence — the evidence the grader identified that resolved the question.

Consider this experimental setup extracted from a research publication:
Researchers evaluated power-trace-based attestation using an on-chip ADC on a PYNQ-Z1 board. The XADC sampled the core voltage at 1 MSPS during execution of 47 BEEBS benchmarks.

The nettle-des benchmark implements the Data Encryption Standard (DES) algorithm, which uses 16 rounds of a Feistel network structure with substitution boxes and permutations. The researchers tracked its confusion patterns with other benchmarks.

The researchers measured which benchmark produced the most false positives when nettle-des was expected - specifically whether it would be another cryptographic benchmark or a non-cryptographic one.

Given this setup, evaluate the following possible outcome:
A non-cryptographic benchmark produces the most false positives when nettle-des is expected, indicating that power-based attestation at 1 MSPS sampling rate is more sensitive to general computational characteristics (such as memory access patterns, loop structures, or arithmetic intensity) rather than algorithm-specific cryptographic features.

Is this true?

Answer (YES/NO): YES